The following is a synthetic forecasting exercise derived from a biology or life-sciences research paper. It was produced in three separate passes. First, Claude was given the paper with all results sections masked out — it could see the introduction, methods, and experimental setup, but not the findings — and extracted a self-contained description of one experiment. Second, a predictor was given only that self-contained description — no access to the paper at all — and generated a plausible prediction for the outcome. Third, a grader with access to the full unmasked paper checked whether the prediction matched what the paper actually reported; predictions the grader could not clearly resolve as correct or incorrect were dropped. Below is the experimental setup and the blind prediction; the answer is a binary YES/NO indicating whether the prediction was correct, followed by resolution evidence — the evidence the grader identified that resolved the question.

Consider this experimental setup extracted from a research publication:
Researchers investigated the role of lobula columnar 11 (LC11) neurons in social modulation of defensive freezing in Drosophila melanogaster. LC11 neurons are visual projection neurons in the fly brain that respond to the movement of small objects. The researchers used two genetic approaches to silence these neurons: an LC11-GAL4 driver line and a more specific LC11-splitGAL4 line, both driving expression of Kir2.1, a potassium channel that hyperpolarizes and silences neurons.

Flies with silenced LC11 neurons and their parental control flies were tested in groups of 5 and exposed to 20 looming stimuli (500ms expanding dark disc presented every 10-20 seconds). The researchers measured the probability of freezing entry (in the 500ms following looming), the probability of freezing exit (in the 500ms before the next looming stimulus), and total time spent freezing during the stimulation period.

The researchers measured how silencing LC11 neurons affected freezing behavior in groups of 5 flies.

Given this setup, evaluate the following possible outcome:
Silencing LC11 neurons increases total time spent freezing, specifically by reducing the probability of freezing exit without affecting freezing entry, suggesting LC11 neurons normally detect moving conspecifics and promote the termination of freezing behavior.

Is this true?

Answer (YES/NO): YES